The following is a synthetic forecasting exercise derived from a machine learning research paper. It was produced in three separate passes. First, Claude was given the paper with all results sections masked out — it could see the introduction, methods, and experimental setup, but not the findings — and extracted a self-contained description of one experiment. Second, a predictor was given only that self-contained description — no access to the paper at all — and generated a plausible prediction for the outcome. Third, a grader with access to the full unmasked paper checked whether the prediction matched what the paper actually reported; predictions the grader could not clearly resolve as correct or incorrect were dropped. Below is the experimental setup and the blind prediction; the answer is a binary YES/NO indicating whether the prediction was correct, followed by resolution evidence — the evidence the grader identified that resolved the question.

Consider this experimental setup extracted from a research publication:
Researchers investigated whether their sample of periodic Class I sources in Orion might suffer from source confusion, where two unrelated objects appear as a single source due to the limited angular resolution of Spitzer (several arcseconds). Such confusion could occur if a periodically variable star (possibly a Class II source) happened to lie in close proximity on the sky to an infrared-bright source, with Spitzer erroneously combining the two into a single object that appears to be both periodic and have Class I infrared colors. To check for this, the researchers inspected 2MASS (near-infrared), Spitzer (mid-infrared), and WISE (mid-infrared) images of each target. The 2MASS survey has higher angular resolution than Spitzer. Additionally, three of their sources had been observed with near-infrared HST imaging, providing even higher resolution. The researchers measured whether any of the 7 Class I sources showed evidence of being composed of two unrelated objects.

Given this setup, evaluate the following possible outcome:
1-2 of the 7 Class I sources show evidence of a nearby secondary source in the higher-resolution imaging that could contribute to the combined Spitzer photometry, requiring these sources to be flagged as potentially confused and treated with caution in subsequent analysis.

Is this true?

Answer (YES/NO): NO